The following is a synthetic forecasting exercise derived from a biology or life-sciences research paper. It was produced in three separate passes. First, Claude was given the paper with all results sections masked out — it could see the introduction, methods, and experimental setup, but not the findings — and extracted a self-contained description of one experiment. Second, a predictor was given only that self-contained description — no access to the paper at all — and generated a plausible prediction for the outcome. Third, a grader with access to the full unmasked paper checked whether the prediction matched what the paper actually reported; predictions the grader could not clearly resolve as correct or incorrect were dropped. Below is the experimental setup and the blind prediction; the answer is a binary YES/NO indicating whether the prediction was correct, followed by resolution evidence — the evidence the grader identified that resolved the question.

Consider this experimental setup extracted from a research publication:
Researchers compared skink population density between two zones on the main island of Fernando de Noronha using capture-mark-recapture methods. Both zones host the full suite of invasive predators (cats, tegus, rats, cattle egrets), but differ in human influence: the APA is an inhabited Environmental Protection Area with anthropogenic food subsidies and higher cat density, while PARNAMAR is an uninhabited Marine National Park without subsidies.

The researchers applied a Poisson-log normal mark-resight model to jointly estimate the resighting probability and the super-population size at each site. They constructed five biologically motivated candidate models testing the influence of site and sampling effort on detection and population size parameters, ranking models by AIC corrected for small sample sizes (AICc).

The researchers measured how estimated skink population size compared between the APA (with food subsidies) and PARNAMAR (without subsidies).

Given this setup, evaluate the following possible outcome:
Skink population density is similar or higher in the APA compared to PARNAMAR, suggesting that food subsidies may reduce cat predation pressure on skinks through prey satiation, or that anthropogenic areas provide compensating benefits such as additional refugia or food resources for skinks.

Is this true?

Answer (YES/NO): YES